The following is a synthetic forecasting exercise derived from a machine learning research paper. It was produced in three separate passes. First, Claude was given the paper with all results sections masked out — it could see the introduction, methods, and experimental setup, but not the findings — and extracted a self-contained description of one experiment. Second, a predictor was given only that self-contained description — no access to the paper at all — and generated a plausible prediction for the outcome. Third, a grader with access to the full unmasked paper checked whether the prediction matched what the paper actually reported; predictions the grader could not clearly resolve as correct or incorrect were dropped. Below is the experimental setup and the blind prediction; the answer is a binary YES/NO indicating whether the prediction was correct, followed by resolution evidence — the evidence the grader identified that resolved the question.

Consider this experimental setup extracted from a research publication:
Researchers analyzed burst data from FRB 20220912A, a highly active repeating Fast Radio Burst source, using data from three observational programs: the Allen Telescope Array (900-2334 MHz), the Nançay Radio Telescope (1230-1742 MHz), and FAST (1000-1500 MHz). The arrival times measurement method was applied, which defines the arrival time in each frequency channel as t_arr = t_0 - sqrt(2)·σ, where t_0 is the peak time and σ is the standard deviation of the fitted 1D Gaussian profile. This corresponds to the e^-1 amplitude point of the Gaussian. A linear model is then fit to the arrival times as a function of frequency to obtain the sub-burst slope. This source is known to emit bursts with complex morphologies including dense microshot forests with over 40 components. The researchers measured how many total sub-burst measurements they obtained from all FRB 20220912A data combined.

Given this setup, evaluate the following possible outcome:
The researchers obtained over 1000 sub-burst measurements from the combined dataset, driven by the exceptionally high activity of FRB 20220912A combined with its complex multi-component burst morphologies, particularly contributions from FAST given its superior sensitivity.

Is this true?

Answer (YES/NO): NO